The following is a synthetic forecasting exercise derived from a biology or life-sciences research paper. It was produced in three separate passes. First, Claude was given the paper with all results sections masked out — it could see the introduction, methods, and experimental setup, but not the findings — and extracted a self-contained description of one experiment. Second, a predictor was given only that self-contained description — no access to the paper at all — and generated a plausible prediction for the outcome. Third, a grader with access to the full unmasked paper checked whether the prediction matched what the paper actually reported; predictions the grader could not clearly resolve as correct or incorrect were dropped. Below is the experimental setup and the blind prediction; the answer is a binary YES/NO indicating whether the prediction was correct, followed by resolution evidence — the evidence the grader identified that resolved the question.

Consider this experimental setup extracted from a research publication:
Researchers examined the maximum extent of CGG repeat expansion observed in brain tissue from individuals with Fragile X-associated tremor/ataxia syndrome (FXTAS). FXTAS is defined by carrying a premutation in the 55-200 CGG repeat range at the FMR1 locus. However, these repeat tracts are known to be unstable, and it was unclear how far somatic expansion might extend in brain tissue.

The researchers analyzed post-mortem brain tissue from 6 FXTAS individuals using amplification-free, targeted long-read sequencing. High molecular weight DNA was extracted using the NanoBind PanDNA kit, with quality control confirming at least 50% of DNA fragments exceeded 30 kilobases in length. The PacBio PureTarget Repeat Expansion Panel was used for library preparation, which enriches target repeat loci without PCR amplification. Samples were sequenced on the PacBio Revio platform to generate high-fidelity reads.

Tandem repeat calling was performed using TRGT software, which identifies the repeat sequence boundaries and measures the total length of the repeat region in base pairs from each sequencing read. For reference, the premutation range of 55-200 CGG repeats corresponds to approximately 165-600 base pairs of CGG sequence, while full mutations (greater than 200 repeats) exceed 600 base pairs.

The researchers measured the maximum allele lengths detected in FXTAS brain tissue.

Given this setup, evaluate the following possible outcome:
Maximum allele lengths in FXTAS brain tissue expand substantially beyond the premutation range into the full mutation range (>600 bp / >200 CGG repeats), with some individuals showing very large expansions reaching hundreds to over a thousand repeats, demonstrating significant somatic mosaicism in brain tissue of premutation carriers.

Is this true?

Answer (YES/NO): YES